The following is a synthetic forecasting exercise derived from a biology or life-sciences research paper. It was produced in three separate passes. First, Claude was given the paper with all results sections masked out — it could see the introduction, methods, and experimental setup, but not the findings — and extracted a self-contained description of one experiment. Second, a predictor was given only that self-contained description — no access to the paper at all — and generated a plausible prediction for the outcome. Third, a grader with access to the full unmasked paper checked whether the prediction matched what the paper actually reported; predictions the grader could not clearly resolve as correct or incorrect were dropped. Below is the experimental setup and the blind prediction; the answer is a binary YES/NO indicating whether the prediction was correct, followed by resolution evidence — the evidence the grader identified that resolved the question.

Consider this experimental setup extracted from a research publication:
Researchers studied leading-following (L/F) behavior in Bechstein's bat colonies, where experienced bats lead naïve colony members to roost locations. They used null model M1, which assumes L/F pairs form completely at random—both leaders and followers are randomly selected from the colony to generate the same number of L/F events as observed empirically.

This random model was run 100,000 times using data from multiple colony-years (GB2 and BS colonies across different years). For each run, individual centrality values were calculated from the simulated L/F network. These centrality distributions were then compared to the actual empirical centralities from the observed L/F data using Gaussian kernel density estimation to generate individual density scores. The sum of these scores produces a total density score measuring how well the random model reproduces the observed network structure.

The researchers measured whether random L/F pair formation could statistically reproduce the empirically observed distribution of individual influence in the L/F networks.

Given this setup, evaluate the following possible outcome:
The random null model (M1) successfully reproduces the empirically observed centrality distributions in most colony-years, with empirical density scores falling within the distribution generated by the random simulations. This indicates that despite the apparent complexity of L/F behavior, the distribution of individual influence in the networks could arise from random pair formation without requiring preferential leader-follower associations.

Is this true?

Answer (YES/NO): NO